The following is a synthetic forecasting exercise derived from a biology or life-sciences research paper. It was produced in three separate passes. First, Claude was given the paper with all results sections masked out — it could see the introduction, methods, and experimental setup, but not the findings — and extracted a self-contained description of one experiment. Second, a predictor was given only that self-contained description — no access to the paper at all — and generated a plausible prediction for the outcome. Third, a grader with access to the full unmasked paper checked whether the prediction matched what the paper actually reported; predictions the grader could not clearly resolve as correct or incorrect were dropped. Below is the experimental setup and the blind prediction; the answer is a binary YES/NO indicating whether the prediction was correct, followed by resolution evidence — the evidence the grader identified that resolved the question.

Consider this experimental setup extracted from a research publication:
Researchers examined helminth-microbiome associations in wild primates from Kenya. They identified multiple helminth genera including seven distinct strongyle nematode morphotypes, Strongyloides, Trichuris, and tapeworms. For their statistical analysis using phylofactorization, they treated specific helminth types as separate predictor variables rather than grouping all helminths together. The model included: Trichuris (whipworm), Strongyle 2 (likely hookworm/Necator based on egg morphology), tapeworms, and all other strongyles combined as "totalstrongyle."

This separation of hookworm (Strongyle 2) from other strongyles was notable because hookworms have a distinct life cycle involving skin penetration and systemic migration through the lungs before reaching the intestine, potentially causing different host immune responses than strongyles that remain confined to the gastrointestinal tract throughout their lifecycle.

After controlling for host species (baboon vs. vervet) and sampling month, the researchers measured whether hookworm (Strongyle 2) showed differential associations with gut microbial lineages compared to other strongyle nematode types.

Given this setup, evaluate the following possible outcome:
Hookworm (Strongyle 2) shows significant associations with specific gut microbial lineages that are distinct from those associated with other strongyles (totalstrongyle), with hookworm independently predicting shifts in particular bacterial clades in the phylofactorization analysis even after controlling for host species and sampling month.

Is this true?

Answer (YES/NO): YES